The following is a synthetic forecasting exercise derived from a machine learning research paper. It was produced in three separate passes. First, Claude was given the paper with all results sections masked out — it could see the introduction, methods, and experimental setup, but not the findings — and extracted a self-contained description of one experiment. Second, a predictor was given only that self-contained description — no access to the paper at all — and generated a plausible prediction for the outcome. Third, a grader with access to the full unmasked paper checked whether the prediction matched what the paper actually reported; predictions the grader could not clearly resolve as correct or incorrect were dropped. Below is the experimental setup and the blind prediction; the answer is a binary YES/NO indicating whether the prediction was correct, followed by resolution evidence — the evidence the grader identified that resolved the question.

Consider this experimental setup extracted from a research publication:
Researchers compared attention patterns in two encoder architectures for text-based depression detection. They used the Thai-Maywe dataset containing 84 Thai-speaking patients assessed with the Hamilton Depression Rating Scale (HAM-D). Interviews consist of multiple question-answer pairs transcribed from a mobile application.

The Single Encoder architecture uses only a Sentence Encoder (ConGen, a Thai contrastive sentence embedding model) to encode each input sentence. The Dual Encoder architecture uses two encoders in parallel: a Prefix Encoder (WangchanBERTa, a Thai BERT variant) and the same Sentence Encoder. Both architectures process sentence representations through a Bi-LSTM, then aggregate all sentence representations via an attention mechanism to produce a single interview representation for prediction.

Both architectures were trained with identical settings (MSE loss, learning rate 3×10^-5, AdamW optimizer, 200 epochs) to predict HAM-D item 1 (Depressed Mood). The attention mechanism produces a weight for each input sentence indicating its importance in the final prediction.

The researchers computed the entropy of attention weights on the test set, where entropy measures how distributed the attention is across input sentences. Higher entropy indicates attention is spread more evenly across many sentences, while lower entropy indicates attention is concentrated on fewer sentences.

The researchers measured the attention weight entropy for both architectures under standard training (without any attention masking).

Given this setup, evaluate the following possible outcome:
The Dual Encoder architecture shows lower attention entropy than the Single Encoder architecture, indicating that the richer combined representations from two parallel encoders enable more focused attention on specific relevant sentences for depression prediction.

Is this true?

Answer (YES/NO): YES